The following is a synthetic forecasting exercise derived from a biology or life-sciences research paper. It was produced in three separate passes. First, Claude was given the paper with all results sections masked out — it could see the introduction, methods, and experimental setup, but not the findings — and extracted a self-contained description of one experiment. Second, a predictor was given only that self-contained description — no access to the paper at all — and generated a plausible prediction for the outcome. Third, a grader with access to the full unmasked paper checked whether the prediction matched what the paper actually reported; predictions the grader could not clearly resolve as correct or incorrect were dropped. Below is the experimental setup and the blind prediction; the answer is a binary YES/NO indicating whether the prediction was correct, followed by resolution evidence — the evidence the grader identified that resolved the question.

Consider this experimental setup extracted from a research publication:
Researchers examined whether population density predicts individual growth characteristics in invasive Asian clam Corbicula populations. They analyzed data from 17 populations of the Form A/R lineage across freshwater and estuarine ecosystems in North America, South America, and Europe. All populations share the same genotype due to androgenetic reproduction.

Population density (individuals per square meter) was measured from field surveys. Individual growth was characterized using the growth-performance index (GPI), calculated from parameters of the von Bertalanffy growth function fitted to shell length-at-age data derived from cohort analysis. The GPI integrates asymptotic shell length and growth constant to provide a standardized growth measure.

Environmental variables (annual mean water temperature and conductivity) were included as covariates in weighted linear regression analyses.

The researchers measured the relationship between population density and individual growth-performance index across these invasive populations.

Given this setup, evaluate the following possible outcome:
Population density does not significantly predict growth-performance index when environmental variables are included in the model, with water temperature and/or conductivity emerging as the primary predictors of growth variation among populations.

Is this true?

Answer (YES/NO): NO